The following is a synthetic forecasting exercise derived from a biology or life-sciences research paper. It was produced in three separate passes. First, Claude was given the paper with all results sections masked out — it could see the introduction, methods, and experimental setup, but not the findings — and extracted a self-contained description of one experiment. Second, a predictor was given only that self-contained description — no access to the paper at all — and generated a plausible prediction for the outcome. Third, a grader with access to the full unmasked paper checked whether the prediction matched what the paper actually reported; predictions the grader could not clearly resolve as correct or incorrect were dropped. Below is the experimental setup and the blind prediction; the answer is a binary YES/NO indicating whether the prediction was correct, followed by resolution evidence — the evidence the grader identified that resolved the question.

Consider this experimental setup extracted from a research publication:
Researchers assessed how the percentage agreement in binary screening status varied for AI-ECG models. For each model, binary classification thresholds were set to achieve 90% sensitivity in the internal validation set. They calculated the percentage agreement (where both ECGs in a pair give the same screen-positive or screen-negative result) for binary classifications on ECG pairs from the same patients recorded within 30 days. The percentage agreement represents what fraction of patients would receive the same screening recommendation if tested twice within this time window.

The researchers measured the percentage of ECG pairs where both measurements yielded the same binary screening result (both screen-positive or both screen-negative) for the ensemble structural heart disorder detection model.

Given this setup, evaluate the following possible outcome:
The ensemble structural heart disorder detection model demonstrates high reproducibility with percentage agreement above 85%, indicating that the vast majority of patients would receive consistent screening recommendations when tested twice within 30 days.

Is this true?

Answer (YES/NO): YES